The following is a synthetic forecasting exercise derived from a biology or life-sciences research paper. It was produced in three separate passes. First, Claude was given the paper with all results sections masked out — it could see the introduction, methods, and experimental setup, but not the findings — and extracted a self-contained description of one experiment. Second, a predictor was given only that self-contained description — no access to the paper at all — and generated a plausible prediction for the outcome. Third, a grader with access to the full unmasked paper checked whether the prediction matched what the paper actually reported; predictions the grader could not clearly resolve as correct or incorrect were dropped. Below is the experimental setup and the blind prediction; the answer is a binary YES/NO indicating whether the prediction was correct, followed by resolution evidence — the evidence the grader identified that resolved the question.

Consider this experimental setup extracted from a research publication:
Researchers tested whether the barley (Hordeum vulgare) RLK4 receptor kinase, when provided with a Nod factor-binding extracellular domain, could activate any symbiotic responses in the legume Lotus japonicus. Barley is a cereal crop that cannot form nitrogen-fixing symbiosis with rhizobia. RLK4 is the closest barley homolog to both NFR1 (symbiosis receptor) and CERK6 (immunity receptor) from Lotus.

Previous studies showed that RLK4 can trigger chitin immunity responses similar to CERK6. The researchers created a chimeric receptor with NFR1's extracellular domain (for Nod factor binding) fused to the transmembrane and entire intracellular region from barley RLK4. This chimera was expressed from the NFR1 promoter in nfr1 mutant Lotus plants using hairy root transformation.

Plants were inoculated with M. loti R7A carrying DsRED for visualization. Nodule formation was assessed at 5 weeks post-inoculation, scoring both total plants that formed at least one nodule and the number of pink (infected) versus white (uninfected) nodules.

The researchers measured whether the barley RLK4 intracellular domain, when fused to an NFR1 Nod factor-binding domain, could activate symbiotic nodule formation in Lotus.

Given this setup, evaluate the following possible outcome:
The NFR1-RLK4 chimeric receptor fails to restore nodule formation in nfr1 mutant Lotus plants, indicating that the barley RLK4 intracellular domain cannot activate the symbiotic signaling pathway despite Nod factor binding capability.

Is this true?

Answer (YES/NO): NO